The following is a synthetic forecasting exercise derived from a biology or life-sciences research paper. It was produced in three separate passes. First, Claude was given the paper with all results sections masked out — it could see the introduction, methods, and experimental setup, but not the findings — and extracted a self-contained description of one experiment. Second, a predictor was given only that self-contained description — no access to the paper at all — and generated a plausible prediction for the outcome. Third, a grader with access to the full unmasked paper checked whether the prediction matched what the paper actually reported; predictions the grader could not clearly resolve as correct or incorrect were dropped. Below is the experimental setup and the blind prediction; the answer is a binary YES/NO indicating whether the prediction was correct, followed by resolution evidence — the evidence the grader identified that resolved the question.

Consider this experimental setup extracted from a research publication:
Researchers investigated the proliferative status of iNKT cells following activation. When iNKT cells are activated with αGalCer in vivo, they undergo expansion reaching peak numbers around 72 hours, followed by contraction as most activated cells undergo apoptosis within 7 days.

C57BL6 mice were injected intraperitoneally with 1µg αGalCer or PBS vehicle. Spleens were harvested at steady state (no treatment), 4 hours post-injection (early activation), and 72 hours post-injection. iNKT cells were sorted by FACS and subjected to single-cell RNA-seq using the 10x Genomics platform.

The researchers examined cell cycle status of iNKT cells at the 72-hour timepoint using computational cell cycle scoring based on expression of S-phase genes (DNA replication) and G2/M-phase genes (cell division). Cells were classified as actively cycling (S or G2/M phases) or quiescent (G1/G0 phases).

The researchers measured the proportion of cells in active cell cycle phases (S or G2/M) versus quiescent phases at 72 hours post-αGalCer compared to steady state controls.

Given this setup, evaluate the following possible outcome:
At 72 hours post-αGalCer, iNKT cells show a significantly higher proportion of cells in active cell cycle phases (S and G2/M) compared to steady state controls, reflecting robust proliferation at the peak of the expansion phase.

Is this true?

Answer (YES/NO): YES